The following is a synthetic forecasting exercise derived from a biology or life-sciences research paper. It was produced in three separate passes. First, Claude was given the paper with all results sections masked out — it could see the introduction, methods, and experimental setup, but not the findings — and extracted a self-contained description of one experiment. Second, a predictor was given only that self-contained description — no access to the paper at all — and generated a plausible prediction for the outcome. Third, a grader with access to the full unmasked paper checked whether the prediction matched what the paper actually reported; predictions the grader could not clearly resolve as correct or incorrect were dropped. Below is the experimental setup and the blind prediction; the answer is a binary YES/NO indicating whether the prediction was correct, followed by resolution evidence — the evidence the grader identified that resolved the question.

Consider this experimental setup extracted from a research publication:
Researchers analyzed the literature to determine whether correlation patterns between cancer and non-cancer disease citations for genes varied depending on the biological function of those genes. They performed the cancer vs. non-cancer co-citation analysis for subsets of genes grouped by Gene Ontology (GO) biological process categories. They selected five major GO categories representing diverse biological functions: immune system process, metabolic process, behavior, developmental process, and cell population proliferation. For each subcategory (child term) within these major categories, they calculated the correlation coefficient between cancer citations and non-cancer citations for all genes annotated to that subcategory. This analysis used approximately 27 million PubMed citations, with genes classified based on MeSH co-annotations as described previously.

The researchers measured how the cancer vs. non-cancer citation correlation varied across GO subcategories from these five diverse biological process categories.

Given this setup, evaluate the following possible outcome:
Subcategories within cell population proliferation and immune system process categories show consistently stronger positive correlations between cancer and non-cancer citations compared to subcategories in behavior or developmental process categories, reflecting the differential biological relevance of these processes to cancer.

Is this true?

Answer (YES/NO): NO